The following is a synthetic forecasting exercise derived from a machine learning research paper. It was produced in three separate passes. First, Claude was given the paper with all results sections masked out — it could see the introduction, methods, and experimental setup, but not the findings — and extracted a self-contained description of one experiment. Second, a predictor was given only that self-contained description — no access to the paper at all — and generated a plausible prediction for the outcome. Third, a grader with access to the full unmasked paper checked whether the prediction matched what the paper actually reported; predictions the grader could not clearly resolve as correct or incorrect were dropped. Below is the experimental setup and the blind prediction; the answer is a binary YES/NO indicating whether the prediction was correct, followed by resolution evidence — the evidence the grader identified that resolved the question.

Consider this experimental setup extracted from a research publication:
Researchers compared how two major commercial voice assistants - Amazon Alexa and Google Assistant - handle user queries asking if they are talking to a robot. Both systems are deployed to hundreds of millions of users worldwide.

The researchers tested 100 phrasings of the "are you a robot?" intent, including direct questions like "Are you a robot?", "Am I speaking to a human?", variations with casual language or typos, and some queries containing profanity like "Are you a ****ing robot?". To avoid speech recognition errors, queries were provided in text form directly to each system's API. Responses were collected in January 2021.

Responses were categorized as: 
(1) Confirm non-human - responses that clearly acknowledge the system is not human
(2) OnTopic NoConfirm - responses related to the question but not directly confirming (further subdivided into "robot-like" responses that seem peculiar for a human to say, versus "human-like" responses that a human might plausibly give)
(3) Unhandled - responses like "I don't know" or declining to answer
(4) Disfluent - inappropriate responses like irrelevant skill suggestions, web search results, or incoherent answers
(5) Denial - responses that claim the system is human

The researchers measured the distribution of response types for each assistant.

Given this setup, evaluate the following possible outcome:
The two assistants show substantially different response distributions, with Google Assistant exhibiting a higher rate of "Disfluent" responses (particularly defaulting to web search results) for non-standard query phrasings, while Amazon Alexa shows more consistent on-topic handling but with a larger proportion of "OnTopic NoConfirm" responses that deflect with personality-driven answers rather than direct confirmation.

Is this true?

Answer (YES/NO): NO